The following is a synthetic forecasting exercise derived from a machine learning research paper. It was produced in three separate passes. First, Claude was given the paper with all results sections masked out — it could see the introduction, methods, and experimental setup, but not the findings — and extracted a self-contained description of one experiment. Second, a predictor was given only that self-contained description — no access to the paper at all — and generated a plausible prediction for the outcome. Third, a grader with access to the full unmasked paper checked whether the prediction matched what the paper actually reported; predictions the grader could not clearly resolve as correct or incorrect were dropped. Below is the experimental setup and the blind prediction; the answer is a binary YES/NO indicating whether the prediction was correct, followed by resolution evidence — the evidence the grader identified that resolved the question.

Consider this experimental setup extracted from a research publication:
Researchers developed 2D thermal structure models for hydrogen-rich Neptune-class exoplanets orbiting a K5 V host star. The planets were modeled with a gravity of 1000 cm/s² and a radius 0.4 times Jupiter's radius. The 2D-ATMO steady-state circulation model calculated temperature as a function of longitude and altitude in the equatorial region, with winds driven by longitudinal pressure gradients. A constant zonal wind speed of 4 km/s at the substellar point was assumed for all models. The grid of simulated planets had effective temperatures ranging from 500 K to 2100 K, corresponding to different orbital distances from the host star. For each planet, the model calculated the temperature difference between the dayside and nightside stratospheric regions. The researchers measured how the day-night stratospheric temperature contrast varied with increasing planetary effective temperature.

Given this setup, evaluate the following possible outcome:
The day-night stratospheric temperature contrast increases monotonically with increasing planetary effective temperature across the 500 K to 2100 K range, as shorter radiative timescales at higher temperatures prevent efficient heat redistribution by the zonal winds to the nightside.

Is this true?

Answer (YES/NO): YES